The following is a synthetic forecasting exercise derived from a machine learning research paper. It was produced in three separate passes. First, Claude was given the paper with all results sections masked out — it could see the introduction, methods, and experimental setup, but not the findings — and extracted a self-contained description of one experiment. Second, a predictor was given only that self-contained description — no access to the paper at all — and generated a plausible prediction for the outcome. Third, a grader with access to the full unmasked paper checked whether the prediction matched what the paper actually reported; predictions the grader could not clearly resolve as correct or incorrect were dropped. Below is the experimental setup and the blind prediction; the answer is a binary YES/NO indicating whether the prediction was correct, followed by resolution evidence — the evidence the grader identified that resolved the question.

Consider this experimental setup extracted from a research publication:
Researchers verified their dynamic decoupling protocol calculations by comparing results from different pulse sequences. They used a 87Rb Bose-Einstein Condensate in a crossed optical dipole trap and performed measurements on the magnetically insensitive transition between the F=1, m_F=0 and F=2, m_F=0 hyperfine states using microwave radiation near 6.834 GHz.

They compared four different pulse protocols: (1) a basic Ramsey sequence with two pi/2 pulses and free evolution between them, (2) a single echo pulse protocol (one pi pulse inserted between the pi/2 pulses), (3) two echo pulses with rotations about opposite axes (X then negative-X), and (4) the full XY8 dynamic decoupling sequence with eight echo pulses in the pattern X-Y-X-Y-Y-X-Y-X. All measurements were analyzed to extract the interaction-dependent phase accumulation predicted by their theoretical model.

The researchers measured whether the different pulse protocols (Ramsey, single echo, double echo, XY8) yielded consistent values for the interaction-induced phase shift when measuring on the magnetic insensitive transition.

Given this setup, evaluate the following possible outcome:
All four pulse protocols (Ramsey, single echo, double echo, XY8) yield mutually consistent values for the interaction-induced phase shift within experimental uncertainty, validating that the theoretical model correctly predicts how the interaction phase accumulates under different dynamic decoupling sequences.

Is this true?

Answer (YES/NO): YES